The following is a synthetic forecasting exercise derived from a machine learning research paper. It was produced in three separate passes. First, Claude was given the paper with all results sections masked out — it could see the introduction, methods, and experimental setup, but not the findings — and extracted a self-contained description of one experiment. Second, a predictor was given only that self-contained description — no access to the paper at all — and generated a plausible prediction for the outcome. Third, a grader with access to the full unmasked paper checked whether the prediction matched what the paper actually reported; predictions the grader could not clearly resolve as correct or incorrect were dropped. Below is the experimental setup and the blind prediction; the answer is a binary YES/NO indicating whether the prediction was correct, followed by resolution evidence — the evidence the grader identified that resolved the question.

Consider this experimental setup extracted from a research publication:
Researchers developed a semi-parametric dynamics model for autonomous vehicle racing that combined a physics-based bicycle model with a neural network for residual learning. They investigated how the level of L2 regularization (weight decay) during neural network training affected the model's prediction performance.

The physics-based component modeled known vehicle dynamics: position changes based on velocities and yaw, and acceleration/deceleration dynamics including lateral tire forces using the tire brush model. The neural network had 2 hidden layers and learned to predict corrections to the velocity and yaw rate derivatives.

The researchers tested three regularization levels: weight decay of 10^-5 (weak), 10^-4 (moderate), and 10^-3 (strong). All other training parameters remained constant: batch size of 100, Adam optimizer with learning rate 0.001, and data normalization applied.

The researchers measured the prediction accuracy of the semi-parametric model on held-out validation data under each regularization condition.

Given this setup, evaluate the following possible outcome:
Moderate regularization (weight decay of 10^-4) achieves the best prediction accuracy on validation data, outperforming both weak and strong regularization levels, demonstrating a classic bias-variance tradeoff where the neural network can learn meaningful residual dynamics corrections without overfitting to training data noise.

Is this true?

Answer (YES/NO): NO